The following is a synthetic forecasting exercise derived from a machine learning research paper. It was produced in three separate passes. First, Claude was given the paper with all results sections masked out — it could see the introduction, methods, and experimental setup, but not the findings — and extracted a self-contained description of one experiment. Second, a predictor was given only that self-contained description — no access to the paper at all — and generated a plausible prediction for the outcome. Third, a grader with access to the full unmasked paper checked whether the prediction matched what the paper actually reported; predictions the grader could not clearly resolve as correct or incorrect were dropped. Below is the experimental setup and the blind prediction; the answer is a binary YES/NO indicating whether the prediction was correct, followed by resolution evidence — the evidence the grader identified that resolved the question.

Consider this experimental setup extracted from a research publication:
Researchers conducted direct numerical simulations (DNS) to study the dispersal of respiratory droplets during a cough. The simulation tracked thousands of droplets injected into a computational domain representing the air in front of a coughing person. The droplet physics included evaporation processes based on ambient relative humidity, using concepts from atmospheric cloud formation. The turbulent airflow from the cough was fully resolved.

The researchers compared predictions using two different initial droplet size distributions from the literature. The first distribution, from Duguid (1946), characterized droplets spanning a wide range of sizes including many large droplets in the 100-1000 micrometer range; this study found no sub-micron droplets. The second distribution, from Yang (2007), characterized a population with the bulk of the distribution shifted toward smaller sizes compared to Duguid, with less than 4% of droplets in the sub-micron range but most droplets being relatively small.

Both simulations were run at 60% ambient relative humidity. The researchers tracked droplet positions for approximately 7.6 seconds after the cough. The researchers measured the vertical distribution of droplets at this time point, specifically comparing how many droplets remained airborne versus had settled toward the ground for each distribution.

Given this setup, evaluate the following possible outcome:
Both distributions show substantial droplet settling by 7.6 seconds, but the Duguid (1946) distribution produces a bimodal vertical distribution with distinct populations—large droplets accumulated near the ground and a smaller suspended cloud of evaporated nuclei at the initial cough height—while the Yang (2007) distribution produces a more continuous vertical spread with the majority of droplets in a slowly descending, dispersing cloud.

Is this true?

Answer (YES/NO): NO